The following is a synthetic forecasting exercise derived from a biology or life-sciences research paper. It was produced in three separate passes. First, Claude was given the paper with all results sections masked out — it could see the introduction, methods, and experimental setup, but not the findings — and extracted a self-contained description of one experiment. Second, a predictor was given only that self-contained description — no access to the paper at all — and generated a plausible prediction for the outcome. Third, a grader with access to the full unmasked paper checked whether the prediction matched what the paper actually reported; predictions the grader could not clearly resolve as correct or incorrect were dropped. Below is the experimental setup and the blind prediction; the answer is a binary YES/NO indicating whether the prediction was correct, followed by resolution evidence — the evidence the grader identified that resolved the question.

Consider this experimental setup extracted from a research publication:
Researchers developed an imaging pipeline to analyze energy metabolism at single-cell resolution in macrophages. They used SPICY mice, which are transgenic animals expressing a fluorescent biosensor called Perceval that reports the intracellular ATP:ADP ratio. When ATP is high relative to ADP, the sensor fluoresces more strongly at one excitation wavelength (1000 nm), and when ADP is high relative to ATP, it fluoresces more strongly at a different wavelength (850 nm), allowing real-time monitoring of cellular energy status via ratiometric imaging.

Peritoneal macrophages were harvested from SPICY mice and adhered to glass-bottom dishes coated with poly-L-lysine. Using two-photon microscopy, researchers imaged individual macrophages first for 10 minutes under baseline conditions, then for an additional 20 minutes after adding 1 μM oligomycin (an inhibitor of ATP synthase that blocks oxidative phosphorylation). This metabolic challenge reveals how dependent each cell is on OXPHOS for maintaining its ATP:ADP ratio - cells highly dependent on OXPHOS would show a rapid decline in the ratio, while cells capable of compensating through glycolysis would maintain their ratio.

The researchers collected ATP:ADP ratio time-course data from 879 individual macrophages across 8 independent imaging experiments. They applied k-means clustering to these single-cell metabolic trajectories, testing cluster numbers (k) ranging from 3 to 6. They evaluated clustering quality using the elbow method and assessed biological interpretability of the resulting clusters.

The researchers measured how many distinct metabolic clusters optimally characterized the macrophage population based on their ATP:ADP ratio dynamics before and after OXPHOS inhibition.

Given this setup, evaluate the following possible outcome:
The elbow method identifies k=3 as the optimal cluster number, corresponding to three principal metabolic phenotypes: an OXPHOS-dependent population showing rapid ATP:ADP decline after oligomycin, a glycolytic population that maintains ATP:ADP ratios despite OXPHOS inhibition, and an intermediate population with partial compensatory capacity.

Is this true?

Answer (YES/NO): NO